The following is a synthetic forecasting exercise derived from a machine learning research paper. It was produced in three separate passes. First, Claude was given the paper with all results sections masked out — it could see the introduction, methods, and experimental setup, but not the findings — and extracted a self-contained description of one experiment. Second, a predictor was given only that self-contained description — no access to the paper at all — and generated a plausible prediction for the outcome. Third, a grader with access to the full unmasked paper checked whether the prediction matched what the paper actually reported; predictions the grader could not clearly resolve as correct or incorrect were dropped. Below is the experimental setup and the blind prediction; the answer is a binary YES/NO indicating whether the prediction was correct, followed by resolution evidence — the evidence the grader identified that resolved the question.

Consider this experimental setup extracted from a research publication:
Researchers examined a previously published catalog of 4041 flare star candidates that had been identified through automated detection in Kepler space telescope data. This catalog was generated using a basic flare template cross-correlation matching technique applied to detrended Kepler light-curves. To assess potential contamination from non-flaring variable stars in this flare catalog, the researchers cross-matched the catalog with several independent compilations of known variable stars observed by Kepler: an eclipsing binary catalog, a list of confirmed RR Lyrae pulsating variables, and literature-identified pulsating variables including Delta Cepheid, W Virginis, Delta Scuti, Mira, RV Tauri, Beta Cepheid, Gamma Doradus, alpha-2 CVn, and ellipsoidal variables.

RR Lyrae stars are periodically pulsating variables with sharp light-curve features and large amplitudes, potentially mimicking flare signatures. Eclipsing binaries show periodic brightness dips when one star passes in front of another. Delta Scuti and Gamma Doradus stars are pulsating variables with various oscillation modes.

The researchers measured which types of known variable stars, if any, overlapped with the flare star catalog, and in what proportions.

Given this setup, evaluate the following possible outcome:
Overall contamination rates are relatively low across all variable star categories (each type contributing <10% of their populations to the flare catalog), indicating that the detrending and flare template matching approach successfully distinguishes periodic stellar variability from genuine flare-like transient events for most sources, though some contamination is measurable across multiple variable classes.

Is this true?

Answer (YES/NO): NO